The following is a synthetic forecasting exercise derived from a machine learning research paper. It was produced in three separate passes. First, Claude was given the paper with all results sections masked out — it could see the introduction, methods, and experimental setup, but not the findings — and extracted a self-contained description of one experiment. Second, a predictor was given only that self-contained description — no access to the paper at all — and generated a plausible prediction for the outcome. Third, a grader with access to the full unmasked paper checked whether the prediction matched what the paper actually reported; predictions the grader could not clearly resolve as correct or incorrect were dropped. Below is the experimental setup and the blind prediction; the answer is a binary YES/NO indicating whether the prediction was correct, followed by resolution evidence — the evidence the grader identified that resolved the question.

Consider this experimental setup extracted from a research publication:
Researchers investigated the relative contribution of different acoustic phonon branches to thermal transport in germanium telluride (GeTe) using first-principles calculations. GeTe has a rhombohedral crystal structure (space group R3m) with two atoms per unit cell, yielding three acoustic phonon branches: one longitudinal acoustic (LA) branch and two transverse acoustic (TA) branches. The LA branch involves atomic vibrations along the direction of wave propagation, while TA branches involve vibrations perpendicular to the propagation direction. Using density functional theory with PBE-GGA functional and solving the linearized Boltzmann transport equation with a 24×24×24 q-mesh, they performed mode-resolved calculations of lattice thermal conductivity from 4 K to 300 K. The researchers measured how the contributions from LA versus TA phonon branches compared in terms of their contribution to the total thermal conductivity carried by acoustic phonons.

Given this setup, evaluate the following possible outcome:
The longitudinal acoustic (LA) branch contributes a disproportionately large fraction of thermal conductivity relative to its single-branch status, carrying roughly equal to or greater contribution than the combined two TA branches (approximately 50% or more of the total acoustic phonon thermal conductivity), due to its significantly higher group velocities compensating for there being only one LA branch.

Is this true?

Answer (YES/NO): NO